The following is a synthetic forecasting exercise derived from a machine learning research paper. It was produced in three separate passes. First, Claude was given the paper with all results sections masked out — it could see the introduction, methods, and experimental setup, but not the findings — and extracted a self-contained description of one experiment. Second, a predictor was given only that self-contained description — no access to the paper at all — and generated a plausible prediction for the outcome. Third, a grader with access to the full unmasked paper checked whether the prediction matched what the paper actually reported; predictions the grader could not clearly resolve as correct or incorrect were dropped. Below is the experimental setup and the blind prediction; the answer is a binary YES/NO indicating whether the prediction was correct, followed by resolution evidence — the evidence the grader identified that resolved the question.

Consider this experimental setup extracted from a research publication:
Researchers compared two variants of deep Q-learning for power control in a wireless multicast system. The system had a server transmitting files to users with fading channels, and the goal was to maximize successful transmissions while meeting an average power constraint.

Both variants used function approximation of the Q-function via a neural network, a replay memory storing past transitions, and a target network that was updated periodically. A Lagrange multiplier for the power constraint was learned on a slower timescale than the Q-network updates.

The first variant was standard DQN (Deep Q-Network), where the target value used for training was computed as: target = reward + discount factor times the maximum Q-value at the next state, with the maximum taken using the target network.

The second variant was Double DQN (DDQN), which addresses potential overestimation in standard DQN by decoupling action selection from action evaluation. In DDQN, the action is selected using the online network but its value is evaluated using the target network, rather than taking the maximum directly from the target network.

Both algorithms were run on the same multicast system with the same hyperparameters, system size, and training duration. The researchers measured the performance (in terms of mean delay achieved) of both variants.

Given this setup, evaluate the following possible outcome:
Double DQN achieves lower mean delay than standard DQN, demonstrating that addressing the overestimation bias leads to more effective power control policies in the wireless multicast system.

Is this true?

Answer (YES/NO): NO